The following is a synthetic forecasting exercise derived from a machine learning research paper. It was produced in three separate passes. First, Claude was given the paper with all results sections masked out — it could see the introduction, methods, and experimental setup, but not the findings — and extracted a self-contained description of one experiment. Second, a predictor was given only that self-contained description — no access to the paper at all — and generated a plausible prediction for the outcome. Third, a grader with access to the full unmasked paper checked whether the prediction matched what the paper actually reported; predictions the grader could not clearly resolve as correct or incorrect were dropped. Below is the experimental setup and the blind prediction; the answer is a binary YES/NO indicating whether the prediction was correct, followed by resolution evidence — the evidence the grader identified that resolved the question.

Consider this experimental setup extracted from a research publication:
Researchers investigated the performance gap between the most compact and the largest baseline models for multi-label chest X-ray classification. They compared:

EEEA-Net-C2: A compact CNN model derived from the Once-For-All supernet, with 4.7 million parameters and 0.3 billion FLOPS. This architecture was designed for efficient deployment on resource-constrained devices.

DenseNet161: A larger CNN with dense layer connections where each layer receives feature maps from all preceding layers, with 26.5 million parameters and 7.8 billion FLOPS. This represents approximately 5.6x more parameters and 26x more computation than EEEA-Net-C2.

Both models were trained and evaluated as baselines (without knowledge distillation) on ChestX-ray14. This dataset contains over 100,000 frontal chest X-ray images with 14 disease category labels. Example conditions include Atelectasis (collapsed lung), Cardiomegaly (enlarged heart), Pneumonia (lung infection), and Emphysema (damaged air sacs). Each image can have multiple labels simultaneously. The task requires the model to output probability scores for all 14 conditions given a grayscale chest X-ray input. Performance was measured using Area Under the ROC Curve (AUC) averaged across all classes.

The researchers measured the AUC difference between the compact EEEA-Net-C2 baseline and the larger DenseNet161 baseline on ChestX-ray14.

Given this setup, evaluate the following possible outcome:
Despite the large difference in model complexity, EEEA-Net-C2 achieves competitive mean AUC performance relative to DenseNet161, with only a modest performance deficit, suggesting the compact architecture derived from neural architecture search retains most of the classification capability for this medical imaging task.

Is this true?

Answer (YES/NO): YES